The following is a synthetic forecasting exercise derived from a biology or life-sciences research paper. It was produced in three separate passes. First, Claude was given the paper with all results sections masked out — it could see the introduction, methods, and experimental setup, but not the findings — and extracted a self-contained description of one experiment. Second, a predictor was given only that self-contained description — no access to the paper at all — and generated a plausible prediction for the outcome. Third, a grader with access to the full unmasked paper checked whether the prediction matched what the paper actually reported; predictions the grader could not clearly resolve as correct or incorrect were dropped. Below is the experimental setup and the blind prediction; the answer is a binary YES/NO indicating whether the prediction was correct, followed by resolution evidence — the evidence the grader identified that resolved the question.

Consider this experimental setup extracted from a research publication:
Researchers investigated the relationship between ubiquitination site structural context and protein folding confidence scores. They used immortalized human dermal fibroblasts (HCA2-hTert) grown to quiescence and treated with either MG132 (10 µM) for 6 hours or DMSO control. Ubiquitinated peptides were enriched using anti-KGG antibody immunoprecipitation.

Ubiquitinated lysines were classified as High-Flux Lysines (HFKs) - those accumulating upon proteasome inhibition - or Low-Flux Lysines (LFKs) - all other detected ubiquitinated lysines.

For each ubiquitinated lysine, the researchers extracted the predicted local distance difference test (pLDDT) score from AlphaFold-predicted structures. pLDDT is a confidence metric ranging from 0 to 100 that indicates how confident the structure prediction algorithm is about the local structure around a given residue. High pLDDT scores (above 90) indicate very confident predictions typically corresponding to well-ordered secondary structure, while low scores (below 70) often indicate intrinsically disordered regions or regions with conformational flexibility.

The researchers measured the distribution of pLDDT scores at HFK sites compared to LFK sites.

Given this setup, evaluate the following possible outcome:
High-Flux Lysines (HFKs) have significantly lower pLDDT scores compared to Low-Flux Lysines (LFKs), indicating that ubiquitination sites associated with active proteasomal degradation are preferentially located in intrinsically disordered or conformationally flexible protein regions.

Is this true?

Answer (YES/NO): NO